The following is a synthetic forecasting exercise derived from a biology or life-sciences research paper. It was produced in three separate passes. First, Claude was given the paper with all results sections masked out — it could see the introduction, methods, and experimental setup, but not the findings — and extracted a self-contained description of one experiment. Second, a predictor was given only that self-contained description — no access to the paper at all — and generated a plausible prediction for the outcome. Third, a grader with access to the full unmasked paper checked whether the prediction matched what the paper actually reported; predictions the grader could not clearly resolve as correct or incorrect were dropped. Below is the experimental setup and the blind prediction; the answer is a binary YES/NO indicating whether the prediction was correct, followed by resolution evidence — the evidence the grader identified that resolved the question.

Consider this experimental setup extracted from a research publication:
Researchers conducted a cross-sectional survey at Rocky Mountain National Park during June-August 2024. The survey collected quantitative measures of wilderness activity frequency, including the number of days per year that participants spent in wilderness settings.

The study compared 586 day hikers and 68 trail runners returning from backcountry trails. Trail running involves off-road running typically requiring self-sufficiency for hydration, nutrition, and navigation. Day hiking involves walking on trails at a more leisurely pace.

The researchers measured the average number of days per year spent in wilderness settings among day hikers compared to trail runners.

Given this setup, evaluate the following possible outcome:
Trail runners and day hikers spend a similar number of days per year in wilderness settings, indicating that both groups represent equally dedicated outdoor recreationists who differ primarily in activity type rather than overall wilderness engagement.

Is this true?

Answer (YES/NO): NO